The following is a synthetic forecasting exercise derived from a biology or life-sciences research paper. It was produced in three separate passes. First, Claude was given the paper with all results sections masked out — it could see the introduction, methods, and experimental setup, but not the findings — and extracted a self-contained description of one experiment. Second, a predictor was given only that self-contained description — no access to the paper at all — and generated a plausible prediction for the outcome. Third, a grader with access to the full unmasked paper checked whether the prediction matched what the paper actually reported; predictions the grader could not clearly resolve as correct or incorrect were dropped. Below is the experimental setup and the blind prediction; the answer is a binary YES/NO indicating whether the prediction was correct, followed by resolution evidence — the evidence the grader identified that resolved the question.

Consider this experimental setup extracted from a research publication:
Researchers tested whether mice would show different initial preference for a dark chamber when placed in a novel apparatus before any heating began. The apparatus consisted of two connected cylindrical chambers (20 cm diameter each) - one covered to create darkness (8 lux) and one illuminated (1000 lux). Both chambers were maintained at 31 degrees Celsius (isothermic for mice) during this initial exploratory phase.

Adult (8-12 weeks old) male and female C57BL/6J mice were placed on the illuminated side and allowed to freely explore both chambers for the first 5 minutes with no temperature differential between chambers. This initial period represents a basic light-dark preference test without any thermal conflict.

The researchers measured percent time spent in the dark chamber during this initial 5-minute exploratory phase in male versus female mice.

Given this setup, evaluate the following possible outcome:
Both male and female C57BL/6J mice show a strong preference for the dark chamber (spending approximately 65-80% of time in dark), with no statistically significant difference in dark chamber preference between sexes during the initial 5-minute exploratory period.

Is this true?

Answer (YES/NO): NO